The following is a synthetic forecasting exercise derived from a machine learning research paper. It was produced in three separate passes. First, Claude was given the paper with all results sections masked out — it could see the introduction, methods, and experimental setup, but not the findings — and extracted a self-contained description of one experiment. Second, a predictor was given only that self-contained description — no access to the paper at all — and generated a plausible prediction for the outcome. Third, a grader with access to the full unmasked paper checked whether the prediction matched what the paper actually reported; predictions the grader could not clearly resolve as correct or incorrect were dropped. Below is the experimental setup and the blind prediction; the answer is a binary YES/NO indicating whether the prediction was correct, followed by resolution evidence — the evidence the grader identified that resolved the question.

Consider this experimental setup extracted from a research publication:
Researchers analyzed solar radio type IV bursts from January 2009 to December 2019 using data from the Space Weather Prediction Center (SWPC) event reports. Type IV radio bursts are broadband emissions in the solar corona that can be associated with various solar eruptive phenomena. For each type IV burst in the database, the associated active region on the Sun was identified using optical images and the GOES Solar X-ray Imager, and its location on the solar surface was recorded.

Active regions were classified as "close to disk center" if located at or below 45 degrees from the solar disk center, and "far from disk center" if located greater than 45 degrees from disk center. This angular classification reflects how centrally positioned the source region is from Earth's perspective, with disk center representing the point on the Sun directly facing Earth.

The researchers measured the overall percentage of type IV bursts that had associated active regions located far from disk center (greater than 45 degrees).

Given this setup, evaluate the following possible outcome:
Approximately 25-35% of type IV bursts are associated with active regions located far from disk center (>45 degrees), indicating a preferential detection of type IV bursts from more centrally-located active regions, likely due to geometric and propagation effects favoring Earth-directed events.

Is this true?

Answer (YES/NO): YES